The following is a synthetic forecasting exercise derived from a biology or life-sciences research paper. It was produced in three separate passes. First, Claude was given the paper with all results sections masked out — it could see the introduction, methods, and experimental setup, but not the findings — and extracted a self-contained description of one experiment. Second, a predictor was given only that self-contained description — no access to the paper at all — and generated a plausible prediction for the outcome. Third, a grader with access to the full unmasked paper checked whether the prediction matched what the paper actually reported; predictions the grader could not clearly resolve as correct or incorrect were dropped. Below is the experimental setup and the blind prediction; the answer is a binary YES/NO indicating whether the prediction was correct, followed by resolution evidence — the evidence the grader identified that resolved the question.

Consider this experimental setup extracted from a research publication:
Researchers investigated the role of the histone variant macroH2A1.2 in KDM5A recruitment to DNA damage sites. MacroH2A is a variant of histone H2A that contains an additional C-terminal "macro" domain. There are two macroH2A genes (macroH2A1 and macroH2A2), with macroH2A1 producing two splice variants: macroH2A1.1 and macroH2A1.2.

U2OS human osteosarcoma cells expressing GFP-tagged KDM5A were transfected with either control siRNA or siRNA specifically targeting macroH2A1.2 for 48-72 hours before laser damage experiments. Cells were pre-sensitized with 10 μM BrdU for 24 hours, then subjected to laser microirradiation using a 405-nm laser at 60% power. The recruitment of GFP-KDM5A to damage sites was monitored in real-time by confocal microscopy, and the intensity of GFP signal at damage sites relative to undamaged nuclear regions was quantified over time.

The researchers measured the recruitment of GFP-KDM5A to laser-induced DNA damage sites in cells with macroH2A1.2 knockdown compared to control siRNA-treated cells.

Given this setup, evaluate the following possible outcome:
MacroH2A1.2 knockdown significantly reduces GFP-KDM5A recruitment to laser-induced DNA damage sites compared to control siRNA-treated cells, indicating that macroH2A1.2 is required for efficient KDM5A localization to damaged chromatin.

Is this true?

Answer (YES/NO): YES